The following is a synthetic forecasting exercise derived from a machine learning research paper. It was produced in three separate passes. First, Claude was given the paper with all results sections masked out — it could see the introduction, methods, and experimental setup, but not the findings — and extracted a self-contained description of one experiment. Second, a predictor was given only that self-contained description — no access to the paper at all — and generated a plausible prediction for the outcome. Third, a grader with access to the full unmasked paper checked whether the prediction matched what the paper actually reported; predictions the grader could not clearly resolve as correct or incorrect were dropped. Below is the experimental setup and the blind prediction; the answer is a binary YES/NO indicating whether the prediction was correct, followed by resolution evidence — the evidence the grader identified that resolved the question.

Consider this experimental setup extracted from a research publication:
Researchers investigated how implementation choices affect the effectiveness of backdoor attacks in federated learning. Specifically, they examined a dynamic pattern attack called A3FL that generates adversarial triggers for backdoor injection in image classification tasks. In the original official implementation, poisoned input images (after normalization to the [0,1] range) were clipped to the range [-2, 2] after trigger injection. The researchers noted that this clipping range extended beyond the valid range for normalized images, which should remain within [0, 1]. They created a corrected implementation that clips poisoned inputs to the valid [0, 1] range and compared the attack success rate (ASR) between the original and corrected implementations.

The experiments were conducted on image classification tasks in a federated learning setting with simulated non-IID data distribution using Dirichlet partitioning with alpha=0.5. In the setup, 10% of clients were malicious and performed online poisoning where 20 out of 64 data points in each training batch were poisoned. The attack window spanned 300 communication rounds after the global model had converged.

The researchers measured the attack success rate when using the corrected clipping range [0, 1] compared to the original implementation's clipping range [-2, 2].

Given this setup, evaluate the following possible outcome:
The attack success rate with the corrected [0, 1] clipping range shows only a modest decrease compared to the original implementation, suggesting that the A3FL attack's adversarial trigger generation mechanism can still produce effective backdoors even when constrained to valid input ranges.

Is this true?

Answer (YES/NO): NO